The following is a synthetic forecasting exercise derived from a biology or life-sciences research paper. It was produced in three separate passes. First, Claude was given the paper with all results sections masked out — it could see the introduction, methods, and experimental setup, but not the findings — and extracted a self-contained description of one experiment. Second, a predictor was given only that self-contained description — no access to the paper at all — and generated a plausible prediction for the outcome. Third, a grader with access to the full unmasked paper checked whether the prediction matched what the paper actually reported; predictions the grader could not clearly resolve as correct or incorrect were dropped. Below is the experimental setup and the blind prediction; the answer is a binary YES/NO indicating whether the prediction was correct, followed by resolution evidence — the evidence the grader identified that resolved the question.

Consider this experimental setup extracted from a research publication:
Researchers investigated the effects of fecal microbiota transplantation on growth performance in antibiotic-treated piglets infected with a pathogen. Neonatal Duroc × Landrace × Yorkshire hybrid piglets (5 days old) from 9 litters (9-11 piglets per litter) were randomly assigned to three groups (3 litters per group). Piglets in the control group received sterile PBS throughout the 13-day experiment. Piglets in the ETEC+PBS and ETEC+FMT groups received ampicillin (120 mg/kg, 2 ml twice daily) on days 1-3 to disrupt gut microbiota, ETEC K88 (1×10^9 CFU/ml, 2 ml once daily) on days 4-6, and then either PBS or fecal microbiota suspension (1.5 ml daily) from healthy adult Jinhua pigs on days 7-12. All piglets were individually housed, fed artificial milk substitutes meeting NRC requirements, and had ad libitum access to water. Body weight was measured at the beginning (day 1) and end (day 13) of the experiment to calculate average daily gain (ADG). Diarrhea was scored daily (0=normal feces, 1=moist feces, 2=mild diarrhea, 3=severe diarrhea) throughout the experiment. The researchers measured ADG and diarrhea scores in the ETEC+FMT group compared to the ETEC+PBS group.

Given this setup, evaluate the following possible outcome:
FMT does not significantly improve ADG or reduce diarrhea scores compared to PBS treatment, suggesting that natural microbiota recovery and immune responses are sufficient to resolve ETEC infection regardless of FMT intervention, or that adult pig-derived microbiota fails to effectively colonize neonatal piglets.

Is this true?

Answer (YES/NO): NO